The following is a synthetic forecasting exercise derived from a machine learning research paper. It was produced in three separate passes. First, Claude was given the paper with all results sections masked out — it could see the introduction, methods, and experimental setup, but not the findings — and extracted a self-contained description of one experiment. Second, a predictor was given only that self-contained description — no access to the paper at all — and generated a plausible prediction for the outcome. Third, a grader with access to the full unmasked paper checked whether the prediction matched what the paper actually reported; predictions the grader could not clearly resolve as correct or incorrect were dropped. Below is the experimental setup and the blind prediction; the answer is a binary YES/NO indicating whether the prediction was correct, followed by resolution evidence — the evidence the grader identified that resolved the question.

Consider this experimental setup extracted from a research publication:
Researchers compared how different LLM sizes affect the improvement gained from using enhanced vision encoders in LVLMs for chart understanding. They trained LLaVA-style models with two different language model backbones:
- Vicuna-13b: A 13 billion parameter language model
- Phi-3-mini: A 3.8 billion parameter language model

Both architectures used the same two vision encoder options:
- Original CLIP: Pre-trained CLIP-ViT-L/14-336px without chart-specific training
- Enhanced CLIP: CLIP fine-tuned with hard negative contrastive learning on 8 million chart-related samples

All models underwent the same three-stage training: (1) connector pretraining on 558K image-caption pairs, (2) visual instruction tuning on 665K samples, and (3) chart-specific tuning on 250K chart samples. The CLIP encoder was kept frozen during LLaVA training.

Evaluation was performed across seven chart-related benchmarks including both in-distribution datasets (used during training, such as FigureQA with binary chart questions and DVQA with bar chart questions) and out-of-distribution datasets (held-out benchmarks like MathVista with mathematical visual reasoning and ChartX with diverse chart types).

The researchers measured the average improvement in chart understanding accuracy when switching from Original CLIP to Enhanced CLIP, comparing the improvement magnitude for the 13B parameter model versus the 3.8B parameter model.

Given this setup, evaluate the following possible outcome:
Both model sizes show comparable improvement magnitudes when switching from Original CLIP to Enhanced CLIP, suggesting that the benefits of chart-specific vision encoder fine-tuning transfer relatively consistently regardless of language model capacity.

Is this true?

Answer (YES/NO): NO